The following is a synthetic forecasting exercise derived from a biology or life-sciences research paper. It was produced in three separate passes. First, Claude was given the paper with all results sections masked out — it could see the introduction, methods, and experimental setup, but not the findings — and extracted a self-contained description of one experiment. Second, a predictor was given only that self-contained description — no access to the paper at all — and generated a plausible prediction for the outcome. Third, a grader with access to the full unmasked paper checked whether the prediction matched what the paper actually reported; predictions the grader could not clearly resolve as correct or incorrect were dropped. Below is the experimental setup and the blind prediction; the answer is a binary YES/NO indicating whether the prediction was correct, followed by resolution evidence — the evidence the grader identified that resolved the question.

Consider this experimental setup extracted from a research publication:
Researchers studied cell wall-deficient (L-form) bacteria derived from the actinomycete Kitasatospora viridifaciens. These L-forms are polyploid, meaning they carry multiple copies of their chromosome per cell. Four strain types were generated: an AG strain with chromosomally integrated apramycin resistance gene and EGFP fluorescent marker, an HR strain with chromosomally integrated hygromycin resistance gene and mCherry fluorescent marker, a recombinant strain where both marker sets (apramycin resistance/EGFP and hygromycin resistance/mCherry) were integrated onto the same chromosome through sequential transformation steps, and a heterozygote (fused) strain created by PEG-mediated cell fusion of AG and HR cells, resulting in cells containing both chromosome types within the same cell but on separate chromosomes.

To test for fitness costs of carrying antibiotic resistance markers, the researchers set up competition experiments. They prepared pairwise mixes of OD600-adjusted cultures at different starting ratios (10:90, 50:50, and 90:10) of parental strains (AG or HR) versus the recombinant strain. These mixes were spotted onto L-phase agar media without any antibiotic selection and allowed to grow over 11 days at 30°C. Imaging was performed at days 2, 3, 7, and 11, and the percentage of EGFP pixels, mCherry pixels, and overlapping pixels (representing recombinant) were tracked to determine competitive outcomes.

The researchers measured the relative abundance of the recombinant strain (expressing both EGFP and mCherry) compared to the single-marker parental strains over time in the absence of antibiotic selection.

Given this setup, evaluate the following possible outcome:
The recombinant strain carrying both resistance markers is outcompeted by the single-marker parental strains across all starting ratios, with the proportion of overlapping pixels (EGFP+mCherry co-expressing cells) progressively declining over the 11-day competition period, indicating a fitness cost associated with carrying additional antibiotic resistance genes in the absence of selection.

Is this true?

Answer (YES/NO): YES